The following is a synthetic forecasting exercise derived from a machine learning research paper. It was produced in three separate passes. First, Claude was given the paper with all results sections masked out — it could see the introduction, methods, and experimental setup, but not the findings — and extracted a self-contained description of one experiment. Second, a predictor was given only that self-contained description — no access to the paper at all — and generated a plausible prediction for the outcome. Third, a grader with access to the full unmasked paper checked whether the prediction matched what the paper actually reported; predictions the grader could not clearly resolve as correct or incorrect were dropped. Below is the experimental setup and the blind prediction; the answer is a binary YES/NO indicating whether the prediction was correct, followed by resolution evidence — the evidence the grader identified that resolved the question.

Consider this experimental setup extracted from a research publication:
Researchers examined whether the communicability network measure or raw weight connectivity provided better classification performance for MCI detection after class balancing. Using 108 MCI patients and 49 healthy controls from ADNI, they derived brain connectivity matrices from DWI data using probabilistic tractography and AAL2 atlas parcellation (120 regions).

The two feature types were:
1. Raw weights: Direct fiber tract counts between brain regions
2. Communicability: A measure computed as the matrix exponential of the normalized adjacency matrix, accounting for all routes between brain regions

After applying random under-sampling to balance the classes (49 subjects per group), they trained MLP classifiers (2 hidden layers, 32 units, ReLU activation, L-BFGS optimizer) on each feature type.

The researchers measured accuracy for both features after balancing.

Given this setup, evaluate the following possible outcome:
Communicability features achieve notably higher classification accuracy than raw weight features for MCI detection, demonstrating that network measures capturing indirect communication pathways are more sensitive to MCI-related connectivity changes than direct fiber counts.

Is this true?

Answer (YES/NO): NO